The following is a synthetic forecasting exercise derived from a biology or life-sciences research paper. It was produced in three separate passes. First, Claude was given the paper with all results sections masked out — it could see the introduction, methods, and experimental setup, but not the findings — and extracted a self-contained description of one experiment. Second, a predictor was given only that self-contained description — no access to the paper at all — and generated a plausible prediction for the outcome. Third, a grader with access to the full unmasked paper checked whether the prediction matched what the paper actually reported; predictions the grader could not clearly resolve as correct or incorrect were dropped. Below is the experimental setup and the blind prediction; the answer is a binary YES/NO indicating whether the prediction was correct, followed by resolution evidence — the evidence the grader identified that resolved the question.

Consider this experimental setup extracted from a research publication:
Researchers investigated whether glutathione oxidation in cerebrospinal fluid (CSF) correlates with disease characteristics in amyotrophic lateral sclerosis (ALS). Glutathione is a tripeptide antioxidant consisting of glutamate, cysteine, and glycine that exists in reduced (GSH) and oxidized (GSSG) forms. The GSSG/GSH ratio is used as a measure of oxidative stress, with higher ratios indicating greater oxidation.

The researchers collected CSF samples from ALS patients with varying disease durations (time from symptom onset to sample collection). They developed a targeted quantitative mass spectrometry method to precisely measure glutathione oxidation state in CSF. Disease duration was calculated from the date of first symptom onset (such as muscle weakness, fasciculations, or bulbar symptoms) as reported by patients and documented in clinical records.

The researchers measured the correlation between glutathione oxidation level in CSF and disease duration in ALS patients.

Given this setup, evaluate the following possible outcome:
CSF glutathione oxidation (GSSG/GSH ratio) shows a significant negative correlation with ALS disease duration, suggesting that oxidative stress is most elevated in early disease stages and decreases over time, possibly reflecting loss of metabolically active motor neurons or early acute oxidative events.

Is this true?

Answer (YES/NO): NO